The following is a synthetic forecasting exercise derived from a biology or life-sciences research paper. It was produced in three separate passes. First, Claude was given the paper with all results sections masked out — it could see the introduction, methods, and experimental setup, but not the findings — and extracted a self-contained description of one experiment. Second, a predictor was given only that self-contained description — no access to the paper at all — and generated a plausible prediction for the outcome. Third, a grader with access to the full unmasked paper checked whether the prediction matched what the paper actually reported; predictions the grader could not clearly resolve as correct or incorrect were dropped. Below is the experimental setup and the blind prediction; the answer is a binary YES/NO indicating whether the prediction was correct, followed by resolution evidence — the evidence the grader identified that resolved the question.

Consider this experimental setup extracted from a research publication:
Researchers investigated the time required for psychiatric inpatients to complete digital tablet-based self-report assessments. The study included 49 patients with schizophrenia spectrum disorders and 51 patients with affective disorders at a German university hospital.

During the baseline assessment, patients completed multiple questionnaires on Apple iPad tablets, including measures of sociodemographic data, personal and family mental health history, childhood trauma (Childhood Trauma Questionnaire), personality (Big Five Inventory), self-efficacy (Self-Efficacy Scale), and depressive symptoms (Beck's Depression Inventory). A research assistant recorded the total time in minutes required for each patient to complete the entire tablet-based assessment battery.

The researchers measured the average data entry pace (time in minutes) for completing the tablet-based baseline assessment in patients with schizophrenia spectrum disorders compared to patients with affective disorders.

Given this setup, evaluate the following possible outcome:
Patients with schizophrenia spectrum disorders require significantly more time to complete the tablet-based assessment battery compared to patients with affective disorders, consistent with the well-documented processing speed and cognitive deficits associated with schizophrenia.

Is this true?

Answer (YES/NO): YES